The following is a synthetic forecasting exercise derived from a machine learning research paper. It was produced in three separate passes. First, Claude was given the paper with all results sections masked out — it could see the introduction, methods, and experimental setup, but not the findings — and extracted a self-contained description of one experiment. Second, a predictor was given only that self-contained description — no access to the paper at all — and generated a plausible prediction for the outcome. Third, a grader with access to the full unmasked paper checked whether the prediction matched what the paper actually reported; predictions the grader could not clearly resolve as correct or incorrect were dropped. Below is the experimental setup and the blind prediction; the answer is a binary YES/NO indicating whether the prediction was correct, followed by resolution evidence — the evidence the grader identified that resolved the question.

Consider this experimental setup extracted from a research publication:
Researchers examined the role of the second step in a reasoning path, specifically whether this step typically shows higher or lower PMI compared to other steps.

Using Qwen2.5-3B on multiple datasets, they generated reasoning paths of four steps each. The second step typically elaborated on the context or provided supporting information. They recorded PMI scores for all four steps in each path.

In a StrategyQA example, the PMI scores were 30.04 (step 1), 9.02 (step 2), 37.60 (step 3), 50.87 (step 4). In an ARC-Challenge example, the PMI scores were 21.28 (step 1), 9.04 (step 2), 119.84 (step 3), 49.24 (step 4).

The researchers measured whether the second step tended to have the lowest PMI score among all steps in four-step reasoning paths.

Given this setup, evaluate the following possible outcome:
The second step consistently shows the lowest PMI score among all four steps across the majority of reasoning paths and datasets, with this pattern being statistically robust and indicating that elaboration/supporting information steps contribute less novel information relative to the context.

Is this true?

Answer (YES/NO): NO